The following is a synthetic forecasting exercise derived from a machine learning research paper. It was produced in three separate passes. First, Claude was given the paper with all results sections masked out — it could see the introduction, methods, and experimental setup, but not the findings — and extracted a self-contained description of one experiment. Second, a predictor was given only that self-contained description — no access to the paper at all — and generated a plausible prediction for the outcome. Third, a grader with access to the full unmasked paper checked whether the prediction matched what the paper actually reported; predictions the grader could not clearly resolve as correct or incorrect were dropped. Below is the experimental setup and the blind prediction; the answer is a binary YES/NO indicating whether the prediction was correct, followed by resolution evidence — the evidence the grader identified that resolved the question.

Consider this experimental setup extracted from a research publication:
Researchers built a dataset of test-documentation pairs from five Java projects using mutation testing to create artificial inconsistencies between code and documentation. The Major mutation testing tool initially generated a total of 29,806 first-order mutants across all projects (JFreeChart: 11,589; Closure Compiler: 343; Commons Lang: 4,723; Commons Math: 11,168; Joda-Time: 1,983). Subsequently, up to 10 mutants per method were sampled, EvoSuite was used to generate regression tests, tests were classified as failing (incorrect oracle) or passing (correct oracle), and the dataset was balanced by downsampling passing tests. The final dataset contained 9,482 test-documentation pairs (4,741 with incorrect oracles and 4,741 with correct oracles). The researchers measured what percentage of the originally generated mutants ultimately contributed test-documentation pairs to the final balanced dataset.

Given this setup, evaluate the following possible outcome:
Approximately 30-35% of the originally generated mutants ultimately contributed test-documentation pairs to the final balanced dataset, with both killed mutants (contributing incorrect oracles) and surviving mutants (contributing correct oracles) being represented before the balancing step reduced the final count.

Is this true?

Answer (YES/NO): NO